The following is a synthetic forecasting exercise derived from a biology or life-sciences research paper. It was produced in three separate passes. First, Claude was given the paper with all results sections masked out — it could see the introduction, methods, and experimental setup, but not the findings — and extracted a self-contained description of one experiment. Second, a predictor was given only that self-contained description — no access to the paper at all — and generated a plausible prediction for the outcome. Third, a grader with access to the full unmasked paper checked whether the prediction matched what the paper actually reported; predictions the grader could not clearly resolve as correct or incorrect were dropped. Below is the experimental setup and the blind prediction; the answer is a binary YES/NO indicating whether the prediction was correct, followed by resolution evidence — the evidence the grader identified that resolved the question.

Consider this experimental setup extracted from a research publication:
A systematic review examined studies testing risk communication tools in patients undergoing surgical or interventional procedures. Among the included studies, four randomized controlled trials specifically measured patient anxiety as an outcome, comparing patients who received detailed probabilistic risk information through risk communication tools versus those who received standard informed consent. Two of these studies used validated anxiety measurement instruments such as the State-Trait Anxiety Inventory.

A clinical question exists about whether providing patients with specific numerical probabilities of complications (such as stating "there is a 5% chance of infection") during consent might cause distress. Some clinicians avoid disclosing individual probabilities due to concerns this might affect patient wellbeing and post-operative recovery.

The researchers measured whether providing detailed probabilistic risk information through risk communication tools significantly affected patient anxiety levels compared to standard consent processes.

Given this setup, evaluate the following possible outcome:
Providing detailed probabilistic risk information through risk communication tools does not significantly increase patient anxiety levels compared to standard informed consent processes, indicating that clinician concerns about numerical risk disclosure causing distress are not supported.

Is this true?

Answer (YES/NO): YES